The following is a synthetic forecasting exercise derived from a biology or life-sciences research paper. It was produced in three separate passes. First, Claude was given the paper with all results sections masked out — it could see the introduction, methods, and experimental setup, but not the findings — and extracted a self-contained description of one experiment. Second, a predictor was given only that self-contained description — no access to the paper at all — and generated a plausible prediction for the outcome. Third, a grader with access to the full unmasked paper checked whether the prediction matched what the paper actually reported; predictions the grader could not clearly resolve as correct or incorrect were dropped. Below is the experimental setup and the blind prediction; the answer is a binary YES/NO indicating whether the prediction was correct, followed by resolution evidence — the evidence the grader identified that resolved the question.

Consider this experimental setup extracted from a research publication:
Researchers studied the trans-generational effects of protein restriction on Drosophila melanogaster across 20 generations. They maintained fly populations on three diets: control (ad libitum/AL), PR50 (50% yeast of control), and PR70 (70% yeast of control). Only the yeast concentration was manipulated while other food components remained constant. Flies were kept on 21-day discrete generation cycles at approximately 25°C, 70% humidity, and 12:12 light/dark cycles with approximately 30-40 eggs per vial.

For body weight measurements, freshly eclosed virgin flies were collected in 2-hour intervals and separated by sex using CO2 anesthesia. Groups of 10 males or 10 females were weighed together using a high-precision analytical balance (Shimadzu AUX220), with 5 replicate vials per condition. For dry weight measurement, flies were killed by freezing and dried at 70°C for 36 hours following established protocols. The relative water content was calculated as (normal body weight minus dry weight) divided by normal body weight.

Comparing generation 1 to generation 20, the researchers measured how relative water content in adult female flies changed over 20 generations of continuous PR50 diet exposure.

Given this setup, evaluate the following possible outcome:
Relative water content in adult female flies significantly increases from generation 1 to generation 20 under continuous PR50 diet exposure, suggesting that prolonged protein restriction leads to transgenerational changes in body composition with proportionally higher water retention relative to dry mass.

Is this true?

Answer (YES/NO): YES